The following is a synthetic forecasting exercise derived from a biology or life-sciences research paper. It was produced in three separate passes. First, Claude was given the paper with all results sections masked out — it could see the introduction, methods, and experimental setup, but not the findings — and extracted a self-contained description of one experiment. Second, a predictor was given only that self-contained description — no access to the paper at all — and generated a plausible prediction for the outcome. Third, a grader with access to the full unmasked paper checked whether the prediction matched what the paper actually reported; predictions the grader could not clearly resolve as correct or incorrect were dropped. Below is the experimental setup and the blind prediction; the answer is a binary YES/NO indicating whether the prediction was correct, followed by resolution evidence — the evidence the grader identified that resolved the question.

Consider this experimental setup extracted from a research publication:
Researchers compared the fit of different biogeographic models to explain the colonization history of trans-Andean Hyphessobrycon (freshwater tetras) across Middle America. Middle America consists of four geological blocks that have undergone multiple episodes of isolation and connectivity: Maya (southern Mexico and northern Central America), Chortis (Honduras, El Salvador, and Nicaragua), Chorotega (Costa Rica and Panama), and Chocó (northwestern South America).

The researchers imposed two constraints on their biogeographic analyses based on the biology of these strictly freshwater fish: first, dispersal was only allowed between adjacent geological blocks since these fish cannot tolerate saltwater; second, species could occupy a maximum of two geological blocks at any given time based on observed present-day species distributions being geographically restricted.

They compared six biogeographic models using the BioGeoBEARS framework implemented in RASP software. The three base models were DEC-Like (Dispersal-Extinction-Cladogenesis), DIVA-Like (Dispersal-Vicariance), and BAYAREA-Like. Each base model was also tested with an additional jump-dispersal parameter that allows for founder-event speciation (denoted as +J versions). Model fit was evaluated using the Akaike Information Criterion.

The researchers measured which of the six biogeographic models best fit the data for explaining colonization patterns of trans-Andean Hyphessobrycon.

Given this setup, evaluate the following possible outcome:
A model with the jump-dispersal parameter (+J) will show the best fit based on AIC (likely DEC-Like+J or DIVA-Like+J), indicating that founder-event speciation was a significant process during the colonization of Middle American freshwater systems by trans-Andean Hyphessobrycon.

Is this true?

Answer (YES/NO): NO